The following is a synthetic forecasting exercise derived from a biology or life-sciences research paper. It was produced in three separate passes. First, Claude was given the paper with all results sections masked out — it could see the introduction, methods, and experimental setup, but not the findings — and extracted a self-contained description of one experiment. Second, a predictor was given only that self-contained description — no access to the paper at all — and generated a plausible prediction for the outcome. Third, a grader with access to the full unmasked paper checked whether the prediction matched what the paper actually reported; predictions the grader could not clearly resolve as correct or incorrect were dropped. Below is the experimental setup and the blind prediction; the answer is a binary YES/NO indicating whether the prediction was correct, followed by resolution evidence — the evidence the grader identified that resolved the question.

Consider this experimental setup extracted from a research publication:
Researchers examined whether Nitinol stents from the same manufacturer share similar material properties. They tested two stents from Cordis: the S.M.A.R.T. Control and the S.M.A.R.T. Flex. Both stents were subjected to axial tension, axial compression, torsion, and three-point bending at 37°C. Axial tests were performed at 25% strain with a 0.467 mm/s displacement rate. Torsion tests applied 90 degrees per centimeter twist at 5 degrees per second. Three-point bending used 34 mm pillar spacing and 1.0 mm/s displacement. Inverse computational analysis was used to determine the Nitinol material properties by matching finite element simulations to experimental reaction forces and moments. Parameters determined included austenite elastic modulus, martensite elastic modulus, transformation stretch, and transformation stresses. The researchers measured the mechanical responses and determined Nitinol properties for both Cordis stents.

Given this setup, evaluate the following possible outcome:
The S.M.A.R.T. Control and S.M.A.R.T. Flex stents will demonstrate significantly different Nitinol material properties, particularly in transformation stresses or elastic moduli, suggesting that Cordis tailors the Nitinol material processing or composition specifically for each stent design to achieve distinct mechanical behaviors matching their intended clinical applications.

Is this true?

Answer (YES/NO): NO